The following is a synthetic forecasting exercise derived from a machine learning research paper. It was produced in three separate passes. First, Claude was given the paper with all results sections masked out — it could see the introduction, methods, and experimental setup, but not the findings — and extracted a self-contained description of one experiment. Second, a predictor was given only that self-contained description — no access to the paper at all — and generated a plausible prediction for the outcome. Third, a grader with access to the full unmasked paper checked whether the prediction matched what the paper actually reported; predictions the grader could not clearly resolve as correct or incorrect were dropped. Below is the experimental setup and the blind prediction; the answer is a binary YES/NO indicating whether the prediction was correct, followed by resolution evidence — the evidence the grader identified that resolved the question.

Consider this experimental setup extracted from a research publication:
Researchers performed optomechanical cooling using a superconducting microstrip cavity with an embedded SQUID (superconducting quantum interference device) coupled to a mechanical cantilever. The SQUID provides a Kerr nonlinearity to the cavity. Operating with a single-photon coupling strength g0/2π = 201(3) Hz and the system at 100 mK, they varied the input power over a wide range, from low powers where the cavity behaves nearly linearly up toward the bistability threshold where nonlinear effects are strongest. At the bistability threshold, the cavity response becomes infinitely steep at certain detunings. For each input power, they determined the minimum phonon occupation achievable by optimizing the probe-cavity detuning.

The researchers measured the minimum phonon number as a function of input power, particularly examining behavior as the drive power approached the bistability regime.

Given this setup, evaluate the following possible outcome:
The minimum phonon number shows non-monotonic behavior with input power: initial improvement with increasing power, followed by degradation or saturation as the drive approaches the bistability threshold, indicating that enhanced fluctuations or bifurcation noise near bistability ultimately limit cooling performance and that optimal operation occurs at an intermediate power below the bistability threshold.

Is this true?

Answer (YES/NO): NO